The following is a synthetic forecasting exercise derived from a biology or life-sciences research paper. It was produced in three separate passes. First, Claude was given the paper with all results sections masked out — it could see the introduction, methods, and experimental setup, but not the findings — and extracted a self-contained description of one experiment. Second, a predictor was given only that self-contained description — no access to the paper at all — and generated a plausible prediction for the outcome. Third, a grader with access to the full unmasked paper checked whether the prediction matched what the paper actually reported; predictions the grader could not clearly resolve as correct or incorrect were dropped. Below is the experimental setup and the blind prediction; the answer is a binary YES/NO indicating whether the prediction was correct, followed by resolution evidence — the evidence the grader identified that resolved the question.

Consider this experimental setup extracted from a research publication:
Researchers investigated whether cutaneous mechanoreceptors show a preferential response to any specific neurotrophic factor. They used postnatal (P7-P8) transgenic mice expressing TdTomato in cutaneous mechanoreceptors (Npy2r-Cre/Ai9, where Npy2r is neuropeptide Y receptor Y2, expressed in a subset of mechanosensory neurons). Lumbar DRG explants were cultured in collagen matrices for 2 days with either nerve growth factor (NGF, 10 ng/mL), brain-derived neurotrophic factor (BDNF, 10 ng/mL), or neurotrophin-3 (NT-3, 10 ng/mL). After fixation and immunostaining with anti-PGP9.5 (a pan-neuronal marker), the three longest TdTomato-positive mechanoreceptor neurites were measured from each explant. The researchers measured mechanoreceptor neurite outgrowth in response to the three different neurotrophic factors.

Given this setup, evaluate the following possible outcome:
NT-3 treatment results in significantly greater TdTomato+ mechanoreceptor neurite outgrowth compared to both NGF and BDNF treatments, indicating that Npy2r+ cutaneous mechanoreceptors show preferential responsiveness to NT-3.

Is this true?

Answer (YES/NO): NO